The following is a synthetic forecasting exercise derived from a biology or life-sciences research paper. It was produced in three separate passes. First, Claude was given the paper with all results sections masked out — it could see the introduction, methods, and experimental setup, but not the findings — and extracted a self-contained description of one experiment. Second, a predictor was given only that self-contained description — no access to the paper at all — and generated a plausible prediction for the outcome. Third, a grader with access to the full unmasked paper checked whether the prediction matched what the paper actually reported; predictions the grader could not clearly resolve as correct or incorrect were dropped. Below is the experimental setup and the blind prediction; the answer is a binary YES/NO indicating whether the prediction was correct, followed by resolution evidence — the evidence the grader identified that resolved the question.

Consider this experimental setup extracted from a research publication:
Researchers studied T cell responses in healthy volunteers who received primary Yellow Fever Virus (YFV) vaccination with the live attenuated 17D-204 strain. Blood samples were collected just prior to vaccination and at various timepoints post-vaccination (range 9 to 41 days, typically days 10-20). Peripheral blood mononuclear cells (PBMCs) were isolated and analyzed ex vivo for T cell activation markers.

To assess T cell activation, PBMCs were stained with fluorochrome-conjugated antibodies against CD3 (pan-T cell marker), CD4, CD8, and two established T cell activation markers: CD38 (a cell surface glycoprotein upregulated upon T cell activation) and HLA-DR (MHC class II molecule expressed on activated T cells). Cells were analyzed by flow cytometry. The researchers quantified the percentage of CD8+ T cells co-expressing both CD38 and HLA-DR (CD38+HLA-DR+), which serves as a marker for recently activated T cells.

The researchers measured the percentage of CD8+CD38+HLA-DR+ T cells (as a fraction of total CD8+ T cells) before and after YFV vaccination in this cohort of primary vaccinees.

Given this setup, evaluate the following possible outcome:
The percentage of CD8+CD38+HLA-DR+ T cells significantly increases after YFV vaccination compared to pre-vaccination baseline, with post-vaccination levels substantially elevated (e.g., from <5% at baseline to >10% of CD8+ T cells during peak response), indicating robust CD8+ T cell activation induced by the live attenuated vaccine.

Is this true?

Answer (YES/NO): NO